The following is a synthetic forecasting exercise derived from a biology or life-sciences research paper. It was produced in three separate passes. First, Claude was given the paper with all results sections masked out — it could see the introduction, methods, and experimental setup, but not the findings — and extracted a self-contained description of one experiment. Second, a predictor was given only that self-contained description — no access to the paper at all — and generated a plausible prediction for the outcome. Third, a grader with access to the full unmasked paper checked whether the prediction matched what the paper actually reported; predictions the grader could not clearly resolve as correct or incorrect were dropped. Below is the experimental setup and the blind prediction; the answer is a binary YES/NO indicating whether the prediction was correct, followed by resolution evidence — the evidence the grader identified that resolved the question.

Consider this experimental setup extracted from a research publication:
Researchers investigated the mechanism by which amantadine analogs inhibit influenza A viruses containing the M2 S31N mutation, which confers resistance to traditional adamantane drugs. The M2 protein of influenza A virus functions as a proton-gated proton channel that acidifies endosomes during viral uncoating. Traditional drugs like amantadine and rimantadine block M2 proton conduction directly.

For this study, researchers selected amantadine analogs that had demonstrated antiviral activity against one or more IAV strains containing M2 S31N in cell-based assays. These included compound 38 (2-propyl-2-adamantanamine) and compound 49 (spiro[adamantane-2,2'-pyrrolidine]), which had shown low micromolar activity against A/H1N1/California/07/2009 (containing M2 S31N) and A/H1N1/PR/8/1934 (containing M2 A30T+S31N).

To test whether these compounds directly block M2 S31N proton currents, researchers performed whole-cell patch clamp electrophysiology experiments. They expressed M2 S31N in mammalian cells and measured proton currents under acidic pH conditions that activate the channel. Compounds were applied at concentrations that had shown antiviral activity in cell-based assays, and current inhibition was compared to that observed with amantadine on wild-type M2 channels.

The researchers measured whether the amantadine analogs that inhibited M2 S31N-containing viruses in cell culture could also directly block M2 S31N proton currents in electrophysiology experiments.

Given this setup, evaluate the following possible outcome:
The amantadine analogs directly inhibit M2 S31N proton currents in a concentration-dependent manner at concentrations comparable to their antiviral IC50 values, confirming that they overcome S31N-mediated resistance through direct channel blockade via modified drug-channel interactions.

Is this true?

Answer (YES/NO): NO